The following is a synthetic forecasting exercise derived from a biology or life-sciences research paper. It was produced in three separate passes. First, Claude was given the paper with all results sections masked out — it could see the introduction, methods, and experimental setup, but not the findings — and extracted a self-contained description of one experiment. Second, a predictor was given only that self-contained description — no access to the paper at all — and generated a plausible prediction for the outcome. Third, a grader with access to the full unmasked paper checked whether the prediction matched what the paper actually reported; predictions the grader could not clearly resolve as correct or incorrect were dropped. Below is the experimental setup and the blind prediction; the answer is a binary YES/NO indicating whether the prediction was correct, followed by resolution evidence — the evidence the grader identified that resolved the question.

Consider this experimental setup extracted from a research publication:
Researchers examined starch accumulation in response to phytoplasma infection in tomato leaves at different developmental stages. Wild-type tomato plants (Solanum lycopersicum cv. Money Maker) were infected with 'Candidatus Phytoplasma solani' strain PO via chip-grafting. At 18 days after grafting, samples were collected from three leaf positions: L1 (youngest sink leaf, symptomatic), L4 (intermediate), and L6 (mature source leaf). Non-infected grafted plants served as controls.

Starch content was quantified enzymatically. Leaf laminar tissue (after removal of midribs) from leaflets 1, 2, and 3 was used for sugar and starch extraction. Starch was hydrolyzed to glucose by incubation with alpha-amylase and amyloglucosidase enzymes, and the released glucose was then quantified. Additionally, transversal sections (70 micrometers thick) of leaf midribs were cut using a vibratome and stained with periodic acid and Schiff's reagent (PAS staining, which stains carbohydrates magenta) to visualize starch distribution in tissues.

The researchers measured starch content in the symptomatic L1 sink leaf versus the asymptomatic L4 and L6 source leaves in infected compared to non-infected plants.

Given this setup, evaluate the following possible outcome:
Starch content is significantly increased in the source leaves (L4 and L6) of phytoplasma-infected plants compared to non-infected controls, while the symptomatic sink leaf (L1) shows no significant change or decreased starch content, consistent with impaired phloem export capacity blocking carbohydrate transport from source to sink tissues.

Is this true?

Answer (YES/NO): NO